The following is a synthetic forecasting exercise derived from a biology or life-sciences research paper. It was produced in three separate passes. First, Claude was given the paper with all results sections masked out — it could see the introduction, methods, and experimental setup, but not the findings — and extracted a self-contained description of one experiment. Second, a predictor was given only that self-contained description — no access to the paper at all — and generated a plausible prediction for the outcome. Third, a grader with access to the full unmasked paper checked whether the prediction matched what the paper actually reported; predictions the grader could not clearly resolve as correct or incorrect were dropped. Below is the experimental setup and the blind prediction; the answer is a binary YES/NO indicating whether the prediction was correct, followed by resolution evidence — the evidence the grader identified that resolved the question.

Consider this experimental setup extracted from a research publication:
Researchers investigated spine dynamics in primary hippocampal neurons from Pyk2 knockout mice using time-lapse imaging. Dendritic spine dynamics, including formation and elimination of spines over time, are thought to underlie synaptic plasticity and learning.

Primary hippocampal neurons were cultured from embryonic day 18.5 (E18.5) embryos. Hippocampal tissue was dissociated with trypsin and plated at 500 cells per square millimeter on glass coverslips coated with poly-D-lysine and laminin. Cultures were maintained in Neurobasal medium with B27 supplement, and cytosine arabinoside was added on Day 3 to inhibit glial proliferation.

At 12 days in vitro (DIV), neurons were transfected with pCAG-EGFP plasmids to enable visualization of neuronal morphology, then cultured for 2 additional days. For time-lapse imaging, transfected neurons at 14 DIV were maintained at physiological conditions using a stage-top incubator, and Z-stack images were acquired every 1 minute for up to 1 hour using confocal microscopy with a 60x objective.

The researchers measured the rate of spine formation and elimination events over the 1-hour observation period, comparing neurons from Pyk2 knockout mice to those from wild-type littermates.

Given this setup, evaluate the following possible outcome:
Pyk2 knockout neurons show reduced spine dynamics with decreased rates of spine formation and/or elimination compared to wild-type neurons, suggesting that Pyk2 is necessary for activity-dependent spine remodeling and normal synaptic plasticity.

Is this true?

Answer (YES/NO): YES